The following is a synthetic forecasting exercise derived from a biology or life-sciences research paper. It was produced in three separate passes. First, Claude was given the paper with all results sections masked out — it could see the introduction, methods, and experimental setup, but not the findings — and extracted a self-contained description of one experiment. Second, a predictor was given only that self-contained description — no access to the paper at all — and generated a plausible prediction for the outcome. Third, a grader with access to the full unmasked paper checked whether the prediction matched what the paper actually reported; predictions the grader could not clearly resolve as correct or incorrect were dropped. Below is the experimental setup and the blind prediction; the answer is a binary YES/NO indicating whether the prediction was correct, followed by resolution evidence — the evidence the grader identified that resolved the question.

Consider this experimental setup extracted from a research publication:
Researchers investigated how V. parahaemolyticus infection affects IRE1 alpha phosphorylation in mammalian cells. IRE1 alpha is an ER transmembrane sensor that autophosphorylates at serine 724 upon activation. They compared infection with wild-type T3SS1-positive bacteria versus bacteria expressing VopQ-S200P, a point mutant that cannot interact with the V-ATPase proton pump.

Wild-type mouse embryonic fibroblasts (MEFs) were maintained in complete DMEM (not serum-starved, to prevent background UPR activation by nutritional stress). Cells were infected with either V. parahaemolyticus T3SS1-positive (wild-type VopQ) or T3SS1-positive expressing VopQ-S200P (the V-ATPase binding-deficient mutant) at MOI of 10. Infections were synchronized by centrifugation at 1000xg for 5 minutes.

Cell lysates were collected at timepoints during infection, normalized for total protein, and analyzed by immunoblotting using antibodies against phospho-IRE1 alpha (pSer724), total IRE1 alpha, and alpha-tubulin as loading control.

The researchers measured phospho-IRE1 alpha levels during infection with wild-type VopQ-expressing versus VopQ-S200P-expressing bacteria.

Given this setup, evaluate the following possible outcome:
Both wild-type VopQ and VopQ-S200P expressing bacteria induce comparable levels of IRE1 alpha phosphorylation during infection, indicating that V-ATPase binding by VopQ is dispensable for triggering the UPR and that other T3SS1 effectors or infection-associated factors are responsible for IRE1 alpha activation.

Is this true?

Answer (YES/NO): NO